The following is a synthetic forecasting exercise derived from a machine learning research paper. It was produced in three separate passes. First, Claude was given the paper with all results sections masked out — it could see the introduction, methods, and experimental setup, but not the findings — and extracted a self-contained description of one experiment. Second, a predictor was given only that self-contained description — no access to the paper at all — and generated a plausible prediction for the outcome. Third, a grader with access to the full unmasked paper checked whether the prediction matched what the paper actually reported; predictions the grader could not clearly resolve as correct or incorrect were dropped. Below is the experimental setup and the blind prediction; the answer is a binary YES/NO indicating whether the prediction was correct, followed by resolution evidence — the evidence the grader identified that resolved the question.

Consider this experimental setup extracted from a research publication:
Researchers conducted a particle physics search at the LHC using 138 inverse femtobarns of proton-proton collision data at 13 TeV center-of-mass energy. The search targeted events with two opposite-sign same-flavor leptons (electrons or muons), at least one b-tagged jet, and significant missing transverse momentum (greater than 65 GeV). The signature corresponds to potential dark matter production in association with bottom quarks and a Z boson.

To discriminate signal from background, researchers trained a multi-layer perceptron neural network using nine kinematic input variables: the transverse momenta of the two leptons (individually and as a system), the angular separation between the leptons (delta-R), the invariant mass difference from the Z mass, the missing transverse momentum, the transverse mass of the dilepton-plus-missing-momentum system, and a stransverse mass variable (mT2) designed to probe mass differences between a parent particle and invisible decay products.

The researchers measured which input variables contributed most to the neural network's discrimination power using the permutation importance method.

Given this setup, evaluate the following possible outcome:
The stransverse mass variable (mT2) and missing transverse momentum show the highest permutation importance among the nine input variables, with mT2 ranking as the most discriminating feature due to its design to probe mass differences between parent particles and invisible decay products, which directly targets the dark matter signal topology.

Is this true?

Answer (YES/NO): NO